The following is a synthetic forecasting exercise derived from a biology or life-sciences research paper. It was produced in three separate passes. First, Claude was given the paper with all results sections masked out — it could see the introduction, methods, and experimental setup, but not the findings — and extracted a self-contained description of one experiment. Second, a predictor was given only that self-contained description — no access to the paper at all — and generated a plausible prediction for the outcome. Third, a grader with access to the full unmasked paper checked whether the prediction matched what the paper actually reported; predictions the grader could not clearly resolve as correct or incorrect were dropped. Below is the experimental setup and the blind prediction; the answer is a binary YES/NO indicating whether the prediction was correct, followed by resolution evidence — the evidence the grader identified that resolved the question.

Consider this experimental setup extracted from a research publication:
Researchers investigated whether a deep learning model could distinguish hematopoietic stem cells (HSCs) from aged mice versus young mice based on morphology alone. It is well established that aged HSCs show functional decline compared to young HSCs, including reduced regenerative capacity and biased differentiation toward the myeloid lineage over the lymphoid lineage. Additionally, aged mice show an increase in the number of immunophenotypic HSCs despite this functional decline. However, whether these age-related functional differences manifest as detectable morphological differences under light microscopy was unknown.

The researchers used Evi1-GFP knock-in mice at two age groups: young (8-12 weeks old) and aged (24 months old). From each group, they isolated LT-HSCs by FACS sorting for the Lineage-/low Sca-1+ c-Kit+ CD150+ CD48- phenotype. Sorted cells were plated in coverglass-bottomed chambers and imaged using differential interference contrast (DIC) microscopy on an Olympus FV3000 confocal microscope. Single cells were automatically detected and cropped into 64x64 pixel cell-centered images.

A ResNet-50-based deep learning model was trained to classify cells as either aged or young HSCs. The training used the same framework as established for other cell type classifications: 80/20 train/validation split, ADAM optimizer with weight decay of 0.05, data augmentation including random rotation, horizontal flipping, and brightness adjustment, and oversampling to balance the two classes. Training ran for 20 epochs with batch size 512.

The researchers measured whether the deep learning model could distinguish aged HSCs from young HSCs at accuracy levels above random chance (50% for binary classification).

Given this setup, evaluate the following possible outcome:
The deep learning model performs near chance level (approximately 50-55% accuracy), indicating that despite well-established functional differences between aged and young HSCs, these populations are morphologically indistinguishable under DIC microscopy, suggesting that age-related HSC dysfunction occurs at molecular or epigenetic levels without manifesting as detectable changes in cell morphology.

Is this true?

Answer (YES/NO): NO